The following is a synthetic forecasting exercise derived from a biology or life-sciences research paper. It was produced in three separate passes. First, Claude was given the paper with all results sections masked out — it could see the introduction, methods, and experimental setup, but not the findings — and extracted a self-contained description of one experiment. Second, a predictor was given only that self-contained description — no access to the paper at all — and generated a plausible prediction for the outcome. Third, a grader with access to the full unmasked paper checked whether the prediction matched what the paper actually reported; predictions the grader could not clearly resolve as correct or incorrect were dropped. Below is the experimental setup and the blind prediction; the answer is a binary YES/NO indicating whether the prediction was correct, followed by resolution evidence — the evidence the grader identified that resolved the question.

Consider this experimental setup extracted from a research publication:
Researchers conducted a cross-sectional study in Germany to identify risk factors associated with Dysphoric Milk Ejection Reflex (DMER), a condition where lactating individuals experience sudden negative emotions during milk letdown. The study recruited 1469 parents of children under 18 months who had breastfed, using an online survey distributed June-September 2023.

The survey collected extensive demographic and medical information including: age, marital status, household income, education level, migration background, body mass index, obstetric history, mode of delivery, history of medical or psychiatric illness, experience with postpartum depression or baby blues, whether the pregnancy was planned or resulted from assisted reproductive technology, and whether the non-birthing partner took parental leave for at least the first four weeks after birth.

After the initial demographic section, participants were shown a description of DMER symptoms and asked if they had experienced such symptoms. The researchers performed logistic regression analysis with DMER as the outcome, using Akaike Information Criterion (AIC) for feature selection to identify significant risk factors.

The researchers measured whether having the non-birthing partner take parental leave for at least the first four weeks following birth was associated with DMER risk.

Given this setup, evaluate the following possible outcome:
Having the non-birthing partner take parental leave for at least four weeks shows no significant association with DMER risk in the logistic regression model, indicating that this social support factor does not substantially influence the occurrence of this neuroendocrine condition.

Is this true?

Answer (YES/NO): YES